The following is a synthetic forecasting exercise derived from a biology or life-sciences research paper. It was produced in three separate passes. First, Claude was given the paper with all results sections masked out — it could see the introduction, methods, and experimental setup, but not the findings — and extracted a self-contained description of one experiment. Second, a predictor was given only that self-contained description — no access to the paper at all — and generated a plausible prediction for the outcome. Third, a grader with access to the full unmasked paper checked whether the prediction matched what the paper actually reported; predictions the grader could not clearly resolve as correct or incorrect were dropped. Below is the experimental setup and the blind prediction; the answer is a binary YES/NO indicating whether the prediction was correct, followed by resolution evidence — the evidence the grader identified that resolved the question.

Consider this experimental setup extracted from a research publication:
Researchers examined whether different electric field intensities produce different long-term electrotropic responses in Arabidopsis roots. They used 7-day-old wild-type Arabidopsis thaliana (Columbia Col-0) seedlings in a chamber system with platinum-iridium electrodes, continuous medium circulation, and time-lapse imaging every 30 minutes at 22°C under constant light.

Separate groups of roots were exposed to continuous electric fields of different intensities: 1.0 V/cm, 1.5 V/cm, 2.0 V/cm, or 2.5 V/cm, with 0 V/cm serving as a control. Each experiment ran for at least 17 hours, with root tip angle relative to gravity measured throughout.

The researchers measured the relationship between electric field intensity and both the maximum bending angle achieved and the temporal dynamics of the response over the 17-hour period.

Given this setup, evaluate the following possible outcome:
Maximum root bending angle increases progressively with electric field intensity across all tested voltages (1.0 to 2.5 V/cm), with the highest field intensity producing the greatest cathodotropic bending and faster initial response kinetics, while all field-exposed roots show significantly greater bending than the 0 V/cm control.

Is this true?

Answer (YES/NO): NO